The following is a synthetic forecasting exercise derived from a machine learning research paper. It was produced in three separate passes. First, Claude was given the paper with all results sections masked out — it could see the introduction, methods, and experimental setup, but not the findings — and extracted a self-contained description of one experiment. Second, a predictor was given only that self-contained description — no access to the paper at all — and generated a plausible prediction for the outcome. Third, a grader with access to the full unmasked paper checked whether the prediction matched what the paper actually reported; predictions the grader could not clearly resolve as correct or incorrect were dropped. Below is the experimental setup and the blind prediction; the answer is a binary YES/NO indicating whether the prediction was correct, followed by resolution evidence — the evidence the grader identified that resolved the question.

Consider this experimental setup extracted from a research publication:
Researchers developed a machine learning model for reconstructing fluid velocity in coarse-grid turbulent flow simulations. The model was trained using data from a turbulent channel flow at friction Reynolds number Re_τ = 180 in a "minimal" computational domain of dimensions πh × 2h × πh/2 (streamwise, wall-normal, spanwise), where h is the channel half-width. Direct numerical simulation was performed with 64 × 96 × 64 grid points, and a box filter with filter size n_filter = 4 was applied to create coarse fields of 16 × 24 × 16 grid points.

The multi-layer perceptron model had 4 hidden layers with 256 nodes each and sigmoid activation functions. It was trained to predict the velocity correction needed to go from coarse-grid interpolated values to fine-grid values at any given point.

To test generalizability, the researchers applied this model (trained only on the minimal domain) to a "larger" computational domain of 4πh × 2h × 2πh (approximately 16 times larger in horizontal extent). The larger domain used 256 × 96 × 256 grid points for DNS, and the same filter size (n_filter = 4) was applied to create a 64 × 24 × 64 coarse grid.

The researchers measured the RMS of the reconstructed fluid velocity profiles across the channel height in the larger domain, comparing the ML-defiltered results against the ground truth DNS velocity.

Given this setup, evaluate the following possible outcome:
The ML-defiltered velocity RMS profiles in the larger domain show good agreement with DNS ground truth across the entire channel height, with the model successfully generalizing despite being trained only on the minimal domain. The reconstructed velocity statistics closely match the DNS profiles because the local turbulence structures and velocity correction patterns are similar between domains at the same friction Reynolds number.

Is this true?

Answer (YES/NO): YES